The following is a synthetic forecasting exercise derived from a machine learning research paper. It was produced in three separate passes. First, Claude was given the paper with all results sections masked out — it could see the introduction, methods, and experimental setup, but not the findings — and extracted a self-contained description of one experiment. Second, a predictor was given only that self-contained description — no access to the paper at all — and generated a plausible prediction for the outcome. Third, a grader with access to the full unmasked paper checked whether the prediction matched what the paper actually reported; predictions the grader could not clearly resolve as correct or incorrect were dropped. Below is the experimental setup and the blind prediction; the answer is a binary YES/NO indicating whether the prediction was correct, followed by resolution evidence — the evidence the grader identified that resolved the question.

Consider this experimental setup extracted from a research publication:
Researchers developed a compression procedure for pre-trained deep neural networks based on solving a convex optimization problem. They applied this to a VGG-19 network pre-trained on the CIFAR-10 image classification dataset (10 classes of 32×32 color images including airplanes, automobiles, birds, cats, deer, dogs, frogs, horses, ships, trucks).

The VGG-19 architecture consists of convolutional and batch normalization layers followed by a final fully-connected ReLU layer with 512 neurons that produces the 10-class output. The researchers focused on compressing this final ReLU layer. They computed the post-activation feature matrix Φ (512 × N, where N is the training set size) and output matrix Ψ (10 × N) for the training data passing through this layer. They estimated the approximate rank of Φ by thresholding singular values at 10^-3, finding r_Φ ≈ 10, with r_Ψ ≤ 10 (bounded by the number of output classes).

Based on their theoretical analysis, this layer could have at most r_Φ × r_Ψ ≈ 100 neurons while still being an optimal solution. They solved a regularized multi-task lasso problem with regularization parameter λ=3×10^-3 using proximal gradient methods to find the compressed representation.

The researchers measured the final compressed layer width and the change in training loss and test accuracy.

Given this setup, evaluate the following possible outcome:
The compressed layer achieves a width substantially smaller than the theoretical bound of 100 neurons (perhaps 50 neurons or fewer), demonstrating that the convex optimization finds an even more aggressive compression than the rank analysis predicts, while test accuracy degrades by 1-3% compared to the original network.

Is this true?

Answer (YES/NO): NO